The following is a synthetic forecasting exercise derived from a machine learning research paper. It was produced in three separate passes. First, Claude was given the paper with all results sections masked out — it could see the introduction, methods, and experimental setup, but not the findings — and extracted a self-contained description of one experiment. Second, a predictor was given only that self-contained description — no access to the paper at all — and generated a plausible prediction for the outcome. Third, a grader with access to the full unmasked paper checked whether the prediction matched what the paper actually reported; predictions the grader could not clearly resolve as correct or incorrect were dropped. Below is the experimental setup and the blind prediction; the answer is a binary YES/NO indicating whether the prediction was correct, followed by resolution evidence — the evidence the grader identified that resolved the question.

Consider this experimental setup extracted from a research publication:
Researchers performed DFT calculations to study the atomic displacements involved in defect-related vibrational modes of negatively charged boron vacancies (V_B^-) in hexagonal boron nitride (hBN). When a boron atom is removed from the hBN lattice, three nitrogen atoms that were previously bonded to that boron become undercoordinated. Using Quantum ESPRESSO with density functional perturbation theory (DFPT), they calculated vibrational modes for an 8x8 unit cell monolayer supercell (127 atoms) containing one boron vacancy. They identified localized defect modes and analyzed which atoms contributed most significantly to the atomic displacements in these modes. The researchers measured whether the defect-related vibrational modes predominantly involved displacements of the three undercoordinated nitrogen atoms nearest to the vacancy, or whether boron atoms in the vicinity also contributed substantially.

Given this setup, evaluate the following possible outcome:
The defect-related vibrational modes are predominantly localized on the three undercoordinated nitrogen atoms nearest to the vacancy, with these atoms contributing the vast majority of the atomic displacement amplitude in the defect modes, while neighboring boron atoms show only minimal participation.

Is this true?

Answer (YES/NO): NO